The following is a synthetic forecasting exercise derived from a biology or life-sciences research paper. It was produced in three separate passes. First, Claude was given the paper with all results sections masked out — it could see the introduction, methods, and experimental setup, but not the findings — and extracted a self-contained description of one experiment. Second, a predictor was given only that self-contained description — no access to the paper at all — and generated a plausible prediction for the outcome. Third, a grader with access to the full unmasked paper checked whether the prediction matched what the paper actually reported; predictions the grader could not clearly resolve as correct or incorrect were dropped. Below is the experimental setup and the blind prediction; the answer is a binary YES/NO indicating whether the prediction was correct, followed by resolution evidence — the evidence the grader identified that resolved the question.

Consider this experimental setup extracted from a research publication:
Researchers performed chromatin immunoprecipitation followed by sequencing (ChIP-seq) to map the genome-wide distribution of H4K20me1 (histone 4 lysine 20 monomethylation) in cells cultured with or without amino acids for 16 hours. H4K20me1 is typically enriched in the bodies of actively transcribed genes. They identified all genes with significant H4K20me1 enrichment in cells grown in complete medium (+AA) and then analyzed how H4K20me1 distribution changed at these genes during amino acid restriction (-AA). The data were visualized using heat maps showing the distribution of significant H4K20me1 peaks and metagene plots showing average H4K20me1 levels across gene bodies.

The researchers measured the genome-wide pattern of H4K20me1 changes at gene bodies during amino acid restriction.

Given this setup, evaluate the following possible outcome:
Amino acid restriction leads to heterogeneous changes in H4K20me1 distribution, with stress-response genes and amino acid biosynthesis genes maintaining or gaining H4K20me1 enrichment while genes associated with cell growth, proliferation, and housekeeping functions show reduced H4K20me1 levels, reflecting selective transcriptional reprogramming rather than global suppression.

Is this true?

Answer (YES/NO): NO